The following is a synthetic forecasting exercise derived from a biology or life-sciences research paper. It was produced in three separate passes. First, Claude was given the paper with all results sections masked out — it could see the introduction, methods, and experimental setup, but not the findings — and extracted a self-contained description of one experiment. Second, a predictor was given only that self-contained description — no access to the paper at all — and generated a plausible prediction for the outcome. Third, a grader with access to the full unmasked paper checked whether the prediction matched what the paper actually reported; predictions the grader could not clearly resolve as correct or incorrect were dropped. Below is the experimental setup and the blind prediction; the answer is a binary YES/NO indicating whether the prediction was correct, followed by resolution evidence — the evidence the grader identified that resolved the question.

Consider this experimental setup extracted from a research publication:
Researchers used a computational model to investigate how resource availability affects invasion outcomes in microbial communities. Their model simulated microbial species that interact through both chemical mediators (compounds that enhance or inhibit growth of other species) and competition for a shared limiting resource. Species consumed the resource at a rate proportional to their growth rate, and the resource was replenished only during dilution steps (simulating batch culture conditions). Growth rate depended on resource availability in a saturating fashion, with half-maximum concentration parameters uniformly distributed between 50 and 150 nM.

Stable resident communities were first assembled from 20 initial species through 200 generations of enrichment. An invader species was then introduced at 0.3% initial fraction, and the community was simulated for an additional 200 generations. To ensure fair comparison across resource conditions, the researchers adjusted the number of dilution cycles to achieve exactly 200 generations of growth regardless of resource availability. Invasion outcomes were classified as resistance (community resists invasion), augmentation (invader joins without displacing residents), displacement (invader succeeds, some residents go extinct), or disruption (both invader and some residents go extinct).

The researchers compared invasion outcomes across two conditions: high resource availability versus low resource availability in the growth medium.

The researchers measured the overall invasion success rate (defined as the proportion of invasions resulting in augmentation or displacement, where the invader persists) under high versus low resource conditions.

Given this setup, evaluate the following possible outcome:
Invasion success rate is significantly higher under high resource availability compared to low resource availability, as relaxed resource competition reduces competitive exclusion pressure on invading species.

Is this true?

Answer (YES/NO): NO